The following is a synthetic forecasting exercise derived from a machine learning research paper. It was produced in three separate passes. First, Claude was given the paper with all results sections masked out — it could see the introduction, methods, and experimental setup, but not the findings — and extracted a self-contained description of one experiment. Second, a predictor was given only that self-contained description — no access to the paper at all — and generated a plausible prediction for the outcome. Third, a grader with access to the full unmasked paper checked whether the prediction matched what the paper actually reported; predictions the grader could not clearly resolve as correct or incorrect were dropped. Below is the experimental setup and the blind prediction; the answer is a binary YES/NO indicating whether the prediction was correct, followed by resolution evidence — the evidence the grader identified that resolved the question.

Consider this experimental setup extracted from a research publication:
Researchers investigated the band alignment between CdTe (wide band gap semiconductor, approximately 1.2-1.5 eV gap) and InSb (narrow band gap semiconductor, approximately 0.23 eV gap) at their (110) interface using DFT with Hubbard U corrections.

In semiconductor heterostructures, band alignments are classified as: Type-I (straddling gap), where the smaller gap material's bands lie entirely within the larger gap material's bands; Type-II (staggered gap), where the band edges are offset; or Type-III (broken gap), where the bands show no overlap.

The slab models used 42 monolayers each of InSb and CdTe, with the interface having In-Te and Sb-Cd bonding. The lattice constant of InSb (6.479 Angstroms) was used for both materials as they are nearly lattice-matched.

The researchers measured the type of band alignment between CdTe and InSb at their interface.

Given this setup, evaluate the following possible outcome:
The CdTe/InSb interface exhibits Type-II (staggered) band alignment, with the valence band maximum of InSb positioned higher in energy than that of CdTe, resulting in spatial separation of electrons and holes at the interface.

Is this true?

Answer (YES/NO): NO